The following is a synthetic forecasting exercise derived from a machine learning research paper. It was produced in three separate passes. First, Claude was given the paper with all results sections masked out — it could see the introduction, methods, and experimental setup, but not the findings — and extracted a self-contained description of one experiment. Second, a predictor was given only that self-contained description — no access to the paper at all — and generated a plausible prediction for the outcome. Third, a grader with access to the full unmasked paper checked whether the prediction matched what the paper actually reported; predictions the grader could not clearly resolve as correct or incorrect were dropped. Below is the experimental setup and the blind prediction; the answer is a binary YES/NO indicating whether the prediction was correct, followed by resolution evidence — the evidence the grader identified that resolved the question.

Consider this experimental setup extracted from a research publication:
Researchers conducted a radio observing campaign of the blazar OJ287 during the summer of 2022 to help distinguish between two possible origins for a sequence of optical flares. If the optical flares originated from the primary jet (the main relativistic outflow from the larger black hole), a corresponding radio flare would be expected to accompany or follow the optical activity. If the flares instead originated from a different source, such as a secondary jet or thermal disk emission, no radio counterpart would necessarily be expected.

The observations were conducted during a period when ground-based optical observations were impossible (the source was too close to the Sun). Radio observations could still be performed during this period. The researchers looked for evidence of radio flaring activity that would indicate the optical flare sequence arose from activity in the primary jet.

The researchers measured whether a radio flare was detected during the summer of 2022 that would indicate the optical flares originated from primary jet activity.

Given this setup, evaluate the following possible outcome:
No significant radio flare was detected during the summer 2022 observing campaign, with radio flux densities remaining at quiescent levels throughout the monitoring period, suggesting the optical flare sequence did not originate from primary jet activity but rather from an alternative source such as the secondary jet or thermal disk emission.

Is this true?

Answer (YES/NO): YES